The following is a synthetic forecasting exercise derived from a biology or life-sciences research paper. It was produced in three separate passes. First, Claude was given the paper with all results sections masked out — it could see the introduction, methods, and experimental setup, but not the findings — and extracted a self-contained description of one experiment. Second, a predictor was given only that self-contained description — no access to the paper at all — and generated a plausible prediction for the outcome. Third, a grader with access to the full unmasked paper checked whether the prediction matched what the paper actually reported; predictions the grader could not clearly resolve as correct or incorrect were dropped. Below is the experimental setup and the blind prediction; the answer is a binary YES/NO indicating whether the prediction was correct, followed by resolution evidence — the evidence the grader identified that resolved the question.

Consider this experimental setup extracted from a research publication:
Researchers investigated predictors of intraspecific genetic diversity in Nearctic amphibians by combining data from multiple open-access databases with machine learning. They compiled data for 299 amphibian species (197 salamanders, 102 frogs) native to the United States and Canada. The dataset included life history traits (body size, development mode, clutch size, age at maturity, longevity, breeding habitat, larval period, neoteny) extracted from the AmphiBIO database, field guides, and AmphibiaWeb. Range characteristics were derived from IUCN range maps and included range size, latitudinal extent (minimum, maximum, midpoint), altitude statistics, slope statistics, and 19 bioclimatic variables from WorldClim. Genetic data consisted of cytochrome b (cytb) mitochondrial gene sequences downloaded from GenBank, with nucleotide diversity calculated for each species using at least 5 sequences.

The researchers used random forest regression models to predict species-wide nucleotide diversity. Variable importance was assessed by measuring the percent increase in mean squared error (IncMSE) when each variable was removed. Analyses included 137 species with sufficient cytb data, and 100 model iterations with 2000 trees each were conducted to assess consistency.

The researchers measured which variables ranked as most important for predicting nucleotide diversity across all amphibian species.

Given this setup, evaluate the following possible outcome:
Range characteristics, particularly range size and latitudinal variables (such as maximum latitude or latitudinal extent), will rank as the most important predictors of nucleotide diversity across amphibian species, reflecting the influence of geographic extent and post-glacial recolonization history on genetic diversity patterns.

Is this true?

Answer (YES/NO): NO